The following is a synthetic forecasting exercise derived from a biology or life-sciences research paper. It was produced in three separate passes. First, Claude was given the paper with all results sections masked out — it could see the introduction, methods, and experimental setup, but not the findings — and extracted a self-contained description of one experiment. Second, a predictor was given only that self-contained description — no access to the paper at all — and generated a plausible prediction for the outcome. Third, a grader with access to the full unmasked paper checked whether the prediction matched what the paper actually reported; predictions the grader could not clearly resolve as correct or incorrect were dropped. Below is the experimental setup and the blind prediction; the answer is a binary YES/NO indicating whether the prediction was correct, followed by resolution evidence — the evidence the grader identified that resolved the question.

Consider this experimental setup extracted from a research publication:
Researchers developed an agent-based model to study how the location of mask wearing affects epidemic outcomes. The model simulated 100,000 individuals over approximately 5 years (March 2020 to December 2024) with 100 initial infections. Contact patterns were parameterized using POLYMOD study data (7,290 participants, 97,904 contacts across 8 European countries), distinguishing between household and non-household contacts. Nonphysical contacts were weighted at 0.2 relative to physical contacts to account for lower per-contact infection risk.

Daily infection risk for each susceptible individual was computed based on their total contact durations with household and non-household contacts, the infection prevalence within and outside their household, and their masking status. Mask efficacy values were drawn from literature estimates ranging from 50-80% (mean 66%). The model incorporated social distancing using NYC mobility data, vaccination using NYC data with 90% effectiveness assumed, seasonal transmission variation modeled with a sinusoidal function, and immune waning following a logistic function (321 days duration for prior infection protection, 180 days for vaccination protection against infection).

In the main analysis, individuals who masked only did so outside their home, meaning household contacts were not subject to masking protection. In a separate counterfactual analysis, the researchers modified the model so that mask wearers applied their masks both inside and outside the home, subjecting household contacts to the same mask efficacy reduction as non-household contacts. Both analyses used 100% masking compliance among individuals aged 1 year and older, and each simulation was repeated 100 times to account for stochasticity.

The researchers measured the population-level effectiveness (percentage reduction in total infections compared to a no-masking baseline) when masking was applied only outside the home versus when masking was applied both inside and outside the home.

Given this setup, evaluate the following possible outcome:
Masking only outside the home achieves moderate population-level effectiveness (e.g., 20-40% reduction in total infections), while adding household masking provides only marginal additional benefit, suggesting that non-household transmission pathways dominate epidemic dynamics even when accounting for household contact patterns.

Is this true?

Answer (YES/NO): NO